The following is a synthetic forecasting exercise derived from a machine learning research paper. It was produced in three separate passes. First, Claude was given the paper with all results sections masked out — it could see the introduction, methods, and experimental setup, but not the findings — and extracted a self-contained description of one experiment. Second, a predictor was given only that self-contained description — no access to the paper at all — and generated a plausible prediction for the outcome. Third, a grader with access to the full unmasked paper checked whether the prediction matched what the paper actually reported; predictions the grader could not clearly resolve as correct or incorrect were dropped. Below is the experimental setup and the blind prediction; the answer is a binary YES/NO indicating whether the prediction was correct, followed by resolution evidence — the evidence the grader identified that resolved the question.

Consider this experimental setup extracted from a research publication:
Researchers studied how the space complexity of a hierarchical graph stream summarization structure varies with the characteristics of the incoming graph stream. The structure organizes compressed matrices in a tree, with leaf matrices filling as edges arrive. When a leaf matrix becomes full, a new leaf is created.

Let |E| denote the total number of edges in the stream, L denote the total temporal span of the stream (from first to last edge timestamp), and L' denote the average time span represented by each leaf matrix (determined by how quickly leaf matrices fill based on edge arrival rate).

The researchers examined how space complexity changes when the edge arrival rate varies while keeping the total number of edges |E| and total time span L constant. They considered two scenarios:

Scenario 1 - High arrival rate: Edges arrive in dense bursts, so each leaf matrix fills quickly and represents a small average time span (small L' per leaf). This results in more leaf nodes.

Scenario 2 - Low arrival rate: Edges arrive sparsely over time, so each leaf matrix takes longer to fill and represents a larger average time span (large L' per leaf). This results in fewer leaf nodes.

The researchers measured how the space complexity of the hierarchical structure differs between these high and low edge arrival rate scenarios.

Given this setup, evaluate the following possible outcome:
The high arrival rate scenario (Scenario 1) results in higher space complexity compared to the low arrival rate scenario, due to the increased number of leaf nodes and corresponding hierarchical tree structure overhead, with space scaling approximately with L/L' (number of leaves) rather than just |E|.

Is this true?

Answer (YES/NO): NO